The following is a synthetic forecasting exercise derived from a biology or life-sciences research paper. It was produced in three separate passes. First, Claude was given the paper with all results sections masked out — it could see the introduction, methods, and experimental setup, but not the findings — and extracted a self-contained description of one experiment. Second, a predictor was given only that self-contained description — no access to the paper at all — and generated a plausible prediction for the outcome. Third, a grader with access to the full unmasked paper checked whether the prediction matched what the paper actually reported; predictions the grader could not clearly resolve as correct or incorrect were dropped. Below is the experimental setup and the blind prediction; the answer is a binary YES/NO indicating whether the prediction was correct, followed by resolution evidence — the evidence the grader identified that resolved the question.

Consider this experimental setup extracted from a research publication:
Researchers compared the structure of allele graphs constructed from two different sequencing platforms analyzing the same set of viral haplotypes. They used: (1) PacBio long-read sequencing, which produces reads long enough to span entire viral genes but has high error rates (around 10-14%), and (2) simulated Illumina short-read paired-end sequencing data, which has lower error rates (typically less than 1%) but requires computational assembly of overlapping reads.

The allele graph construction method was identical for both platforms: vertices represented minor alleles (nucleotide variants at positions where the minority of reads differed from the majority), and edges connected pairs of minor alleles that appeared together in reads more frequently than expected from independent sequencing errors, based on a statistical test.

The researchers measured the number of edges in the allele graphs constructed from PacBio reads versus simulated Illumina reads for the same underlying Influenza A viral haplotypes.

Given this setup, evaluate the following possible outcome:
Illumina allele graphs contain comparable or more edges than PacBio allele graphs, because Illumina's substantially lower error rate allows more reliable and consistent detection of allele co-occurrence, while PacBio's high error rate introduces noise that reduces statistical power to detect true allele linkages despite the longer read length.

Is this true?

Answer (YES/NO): NO